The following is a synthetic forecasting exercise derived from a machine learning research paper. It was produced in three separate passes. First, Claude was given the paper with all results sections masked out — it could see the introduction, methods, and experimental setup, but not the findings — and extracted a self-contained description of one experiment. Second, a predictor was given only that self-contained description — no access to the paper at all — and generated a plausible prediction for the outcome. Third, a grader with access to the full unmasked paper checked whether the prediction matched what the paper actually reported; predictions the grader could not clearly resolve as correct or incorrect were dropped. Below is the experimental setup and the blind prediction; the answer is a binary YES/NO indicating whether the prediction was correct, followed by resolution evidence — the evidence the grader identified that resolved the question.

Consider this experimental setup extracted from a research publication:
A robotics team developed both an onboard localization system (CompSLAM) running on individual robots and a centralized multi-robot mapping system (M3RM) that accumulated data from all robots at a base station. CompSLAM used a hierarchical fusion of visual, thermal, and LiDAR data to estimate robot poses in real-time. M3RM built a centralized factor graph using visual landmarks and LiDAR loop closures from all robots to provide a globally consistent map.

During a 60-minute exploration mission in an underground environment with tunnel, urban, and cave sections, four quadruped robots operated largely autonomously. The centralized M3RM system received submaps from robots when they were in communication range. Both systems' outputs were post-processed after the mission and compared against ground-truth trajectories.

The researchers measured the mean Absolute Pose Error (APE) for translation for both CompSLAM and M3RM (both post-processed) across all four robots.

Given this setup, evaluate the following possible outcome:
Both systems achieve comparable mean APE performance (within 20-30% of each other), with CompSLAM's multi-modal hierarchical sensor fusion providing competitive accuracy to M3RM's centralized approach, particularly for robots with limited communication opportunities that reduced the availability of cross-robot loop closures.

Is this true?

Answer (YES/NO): NO